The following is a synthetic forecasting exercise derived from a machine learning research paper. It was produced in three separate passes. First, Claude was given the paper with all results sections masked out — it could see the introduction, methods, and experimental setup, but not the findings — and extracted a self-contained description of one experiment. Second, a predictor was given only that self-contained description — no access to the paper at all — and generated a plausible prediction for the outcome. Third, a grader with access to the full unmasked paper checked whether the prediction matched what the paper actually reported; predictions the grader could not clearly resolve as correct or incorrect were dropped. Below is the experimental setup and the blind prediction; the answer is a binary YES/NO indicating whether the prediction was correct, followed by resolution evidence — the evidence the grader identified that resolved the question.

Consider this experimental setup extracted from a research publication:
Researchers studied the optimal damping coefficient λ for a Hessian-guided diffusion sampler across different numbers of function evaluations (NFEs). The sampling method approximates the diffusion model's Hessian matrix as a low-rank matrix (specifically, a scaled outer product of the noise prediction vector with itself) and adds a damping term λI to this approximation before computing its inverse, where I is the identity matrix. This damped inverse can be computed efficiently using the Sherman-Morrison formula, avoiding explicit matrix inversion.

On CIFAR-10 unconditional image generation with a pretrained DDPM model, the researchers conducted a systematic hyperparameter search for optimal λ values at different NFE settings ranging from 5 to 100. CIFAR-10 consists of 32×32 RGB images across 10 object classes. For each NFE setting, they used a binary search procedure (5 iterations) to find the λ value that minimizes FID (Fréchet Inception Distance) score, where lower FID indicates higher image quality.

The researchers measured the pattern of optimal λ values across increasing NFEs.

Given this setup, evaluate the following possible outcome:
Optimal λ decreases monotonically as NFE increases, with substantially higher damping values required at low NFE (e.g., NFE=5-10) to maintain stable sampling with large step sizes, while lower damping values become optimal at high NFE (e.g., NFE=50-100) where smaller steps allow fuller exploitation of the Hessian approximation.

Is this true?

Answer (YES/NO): NO